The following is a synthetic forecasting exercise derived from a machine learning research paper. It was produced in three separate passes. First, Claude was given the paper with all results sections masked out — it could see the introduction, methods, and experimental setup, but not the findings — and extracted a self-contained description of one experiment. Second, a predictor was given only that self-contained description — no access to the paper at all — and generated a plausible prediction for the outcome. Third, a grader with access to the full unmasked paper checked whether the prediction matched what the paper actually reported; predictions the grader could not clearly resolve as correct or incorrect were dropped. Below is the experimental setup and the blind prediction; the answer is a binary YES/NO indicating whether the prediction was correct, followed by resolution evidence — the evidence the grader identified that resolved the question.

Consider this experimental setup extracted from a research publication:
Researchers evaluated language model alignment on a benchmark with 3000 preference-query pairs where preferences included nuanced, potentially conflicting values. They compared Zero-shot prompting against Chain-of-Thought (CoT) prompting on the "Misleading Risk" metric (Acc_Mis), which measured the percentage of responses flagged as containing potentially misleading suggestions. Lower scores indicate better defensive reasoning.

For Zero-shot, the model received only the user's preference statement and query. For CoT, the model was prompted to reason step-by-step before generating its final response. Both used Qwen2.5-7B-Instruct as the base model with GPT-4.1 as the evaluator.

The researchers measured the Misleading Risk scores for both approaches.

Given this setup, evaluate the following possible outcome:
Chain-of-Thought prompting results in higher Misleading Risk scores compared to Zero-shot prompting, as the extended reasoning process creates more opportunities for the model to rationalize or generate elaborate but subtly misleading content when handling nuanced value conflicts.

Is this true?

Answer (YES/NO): NO